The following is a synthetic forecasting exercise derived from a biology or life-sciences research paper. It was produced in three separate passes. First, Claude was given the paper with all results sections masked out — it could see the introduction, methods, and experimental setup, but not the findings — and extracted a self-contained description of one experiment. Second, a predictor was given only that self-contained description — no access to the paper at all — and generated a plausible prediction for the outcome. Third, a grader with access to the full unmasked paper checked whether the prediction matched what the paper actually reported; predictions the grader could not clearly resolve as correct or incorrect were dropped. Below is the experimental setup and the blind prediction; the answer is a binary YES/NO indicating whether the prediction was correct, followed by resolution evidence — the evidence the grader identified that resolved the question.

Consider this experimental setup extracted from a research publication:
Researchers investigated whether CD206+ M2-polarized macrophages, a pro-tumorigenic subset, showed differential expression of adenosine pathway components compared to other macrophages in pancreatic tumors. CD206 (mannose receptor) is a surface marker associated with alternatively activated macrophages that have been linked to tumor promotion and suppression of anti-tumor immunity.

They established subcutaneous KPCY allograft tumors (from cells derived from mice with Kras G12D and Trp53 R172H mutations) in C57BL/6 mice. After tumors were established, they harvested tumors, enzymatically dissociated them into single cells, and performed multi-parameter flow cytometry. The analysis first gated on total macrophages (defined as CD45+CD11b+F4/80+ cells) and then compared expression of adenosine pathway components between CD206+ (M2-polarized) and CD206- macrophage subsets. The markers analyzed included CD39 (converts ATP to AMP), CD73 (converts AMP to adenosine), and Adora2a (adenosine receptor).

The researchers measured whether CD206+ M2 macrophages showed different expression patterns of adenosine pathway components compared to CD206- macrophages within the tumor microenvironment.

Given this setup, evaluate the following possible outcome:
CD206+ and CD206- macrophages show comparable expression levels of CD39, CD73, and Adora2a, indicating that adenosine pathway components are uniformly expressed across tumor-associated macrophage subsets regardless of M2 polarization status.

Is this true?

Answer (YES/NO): NO